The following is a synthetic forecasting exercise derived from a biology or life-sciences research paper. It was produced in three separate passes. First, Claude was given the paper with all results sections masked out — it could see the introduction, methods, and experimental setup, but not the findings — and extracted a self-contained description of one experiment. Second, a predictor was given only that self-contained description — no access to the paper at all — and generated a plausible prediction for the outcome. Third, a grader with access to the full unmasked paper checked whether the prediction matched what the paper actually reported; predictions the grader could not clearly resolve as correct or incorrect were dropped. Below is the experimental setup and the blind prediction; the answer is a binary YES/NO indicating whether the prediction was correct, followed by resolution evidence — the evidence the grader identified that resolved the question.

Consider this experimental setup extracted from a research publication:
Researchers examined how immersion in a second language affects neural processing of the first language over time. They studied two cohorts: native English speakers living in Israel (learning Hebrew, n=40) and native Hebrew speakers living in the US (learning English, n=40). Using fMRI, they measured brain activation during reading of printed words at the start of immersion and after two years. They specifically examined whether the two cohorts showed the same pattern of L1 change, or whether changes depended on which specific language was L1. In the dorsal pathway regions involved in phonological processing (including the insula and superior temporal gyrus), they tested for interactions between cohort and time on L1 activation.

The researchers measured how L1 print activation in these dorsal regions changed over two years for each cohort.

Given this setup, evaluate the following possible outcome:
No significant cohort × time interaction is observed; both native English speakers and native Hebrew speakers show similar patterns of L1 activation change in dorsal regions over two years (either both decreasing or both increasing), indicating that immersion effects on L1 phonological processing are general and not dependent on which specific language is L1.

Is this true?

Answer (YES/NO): NO